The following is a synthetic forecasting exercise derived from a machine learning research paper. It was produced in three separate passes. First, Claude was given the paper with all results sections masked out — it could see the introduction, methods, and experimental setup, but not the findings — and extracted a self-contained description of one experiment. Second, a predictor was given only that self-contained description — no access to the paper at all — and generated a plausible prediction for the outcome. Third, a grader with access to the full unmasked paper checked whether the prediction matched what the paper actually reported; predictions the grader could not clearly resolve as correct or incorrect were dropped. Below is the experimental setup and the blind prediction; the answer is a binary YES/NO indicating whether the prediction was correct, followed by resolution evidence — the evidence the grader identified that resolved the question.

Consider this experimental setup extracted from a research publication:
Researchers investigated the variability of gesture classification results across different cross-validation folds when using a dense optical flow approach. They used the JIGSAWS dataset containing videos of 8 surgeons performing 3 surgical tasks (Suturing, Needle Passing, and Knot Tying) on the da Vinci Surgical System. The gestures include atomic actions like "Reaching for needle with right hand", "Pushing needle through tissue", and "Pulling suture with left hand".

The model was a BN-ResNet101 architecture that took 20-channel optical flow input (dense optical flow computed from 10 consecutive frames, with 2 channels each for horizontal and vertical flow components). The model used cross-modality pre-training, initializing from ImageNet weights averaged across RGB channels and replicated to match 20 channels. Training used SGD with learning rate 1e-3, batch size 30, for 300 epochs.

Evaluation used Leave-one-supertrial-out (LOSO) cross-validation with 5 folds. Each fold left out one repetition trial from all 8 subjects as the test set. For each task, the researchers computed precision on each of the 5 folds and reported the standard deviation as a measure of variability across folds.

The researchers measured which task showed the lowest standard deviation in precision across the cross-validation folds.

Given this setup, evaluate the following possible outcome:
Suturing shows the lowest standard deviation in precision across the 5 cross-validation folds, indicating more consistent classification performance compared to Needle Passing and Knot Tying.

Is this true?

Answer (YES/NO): YES